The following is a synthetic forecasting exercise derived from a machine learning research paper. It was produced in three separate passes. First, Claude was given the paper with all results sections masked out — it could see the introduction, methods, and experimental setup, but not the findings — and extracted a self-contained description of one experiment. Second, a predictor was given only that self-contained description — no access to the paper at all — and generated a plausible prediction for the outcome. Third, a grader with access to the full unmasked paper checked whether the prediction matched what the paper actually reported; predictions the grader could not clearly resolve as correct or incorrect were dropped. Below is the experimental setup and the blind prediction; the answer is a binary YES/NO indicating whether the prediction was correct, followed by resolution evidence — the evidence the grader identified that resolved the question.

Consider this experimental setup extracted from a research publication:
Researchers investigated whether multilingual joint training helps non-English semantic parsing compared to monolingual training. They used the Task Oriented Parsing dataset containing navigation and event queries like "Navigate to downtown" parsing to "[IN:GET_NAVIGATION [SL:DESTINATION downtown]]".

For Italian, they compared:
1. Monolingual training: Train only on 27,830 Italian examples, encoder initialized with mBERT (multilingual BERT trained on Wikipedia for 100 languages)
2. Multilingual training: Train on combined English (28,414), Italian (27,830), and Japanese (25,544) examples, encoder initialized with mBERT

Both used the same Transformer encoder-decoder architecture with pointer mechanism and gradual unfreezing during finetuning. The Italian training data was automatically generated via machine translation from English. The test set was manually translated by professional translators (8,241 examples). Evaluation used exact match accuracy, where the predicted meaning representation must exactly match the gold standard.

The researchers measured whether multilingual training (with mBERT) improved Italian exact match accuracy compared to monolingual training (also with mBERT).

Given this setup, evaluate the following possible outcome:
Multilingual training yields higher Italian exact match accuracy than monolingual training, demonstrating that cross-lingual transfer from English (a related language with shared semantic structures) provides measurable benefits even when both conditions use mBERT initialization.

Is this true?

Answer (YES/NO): YES